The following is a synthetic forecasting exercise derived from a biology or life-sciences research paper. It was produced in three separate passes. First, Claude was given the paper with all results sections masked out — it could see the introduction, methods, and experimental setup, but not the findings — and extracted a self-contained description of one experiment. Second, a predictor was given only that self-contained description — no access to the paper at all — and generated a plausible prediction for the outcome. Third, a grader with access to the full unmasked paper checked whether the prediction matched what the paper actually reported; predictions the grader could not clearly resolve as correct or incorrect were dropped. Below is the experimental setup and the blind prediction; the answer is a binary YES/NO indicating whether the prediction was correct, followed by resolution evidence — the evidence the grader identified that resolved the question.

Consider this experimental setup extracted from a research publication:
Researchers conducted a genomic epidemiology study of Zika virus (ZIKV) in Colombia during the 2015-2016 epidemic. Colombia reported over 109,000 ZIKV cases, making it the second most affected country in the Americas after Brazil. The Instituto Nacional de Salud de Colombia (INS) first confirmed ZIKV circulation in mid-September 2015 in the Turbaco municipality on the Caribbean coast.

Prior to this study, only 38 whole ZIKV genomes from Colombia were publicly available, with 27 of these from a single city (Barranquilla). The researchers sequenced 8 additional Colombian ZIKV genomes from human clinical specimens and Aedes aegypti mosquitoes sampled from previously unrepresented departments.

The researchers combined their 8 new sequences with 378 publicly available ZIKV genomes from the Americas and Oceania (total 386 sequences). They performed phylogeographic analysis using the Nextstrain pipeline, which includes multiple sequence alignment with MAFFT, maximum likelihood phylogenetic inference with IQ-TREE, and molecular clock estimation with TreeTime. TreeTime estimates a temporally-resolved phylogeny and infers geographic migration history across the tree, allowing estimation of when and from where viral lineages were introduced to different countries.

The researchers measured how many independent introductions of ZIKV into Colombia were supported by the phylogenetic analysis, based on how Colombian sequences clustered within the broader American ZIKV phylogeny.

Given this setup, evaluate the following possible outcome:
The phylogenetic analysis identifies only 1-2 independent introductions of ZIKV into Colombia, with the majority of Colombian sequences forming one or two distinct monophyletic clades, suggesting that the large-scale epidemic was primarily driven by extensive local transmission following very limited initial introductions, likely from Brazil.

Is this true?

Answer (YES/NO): YES